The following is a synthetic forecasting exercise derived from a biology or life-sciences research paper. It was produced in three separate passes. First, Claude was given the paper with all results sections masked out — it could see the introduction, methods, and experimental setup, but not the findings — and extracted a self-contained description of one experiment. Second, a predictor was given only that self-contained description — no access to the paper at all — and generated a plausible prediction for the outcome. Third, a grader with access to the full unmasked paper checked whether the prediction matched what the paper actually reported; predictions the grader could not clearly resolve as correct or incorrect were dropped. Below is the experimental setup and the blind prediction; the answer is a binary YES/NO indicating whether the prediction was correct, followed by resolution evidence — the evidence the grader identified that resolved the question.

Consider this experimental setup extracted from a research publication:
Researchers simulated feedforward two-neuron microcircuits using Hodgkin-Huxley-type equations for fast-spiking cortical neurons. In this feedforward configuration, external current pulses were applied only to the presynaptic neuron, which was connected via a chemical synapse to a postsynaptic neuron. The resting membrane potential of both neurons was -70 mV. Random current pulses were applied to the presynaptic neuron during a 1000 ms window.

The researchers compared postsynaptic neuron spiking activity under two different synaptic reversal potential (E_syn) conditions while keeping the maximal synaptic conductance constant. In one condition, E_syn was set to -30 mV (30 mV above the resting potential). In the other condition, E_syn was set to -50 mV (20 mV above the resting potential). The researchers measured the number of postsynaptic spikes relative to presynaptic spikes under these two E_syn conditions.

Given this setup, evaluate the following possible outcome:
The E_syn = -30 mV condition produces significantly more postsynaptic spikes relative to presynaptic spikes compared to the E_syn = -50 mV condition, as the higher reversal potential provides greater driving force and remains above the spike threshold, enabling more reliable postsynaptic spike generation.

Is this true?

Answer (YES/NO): YES